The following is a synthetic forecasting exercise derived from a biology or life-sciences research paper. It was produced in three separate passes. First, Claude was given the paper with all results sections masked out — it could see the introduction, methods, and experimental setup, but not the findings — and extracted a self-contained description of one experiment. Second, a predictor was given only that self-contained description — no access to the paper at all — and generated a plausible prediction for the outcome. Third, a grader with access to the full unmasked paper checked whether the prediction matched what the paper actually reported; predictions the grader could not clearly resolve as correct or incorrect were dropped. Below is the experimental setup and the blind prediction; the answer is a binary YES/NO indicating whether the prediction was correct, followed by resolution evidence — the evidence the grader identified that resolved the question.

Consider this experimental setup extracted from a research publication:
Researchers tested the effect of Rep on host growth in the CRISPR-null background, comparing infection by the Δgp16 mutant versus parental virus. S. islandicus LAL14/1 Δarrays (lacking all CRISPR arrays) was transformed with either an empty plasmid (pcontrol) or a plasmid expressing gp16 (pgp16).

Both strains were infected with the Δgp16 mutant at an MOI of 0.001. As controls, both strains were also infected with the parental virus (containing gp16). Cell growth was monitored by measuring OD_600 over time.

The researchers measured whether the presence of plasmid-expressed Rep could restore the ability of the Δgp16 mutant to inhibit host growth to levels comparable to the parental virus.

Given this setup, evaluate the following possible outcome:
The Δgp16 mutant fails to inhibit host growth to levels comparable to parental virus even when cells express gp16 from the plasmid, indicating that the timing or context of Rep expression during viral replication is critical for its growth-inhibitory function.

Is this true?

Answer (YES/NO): NO